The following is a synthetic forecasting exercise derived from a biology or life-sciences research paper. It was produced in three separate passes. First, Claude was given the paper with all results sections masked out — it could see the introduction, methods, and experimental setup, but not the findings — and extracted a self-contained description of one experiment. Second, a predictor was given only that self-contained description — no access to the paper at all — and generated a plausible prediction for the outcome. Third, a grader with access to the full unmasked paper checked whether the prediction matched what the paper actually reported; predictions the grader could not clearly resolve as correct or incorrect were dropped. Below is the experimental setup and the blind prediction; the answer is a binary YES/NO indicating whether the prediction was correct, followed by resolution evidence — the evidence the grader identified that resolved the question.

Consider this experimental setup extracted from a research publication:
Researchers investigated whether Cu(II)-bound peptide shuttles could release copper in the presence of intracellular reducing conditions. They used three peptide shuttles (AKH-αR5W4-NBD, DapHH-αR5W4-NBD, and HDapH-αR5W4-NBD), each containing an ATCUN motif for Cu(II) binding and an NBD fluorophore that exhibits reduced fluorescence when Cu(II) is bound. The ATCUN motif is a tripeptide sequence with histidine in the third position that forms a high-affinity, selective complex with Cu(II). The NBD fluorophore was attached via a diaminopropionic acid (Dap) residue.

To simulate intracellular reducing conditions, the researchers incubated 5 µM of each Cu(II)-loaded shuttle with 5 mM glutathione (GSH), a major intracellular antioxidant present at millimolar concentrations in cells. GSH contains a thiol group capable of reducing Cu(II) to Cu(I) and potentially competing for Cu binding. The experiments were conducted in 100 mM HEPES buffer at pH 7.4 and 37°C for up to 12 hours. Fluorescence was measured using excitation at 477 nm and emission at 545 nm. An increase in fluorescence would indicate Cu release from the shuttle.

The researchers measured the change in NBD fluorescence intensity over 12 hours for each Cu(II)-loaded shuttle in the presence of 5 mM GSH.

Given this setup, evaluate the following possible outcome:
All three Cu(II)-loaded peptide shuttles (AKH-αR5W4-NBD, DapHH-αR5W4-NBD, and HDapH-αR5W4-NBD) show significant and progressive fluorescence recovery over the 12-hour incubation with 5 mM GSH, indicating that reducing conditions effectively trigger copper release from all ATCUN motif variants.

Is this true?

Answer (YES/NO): YES